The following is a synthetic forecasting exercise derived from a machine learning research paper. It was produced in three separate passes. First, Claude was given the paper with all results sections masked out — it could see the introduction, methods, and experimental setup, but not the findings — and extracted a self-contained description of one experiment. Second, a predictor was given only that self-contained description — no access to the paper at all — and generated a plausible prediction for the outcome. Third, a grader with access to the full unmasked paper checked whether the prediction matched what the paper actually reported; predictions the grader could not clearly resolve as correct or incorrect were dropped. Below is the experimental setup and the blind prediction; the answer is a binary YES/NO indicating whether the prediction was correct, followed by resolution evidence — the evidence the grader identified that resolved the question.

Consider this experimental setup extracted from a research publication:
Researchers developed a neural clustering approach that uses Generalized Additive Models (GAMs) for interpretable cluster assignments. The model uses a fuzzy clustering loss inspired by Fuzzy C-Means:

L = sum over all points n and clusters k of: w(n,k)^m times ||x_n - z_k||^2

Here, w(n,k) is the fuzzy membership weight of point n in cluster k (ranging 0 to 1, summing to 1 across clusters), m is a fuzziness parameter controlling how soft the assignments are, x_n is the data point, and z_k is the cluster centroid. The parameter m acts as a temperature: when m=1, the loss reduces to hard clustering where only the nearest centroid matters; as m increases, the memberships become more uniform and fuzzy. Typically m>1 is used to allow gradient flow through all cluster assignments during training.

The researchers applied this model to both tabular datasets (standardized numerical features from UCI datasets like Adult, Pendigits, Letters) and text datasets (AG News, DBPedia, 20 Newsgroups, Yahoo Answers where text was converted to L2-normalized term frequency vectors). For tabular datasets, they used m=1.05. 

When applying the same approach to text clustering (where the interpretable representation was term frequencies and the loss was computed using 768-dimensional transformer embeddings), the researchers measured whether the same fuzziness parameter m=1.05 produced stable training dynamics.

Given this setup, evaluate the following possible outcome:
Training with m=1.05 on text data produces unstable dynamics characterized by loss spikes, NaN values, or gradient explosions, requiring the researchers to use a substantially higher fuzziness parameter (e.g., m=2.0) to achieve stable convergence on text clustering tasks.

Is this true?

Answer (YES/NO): NO